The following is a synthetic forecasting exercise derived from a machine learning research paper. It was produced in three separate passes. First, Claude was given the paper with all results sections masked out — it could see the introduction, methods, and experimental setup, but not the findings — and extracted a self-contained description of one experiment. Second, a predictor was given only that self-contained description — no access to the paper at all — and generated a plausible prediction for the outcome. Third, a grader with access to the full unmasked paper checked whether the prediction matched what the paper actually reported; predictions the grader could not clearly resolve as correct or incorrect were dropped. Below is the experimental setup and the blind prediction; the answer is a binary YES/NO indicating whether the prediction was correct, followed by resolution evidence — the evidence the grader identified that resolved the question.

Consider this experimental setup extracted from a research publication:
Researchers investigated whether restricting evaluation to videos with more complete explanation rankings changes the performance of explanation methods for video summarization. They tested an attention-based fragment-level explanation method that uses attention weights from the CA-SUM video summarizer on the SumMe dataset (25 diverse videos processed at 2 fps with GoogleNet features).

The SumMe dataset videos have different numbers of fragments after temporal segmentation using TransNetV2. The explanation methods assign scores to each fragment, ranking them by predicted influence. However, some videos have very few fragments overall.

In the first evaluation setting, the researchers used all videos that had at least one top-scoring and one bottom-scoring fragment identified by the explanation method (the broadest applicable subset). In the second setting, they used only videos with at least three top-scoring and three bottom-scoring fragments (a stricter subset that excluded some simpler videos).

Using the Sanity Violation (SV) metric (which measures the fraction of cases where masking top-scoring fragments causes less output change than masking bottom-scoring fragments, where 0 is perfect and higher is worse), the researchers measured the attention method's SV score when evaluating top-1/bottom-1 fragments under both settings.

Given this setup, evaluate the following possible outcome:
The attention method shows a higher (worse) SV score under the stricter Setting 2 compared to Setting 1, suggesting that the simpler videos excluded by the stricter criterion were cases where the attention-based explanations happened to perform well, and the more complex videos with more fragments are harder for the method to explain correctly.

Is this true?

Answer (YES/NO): NO